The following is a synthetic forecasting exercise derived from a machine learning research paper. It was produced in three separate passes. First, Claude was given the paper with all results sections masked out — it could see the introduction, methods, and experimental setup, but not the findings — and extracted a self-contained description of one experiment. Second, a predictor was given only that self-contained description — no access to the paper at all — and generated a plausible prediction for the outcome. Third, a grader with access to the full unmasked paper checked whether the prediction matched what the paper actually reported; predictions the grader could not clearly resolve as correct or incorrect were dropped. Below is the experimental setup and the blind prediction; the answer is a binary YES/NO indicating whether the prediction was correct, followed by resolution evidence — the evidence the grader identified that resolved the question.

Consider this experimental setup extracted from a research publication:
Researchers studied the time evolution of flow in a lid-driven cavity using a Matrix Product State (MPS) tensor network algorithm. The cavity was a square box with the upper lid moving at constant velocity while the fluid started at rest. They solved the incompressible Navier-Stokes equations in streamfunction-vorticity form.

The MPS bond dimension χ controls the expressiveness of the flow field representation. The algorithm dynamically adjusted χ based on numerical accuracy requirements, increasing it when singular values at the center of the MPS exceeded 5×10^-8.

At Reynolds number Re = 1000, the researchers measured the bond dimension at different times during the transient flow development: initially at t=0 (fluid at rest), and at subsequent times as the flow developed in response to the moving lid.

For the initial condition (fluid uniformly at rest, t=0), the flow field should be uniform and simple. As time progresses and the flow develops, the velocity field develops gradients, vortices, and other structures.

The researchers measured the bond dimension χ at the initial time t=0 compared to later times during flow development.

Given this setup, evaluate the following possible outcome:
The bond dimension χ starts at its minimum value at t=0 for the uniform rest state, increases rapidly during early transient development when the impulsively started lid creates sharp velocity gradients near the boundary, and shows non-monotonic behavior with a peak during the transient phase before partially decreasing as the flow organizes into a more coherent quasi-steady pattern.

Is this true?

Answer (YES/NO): NO